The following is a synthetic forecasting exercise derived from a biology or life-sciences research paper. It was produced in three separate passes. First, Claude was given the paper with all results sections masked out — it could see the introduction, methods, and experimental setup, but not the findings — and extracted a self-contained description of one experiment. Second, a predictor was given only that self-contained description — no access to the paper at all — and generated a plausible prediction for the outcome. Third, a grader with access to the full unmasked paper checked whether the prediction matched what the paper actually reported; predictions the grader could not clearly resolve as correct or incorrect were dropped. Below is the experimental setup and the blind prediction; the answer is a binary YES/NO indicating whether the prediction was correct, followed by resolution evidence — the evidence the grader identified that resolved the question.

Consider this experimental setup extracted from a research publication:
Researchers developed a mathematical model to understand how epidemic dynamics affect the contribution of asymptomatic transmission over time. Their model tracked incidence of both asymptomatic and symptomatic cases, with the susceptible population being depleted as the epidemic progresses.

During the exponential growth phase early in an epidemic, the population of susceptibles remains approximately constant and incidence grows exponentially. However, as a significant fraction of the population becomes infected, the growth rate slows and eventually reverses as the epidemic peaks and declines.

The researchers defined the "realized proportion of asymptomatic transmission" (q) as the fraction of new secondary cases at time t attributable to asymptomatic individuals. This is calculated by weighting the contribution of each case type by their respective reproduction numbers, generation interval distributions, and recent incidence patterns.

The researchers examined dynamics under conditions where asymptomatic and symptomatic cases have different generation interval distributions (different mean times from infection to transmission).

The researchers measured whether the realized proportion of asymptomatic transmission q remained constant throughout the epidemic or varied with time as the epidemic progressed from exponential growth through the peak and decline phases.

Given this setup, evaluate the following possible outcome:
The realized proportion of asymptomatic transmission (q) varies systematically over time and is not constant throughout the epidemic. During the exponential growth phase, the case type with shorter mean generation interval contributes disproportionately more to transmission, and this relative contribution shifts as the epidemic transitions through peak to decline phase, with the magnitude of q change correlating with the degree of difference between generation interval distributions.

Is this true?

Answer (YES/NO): YES